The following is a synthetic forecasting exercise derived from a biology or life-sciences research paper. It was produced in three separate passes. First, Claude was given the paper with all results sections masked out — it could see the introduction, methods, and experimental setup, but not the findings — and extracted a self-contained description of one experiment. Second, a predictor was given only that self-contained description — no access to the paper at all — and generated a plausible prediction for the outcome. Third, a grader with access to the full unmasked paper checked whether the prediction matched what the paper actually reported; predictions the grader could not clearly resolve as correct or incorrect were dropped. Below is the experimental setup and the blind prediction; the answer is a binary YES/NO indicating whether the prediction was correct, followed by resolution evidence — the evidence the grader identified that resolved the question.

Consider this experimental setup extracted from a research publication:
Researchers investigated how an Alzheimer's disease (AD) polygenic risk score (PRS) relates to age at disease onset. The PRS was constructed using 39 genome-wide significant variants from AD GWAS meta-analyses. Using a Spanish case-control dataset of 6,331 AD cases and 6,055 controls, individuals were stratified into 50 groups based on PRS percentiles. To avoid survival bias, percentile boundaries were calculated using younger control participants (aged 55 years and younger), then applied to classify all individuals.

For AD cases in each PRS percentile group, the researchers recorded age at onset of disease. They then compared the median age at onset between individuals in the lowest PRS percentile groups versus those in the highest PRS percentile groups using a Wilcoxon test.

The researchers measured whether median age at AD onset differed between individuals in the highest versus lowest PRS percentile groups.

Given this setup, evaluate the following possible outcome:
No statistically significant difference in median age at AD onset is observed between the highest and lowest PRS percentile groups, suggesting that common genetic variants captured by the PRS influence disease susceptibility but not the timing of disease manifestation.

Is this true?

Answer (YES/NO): NO